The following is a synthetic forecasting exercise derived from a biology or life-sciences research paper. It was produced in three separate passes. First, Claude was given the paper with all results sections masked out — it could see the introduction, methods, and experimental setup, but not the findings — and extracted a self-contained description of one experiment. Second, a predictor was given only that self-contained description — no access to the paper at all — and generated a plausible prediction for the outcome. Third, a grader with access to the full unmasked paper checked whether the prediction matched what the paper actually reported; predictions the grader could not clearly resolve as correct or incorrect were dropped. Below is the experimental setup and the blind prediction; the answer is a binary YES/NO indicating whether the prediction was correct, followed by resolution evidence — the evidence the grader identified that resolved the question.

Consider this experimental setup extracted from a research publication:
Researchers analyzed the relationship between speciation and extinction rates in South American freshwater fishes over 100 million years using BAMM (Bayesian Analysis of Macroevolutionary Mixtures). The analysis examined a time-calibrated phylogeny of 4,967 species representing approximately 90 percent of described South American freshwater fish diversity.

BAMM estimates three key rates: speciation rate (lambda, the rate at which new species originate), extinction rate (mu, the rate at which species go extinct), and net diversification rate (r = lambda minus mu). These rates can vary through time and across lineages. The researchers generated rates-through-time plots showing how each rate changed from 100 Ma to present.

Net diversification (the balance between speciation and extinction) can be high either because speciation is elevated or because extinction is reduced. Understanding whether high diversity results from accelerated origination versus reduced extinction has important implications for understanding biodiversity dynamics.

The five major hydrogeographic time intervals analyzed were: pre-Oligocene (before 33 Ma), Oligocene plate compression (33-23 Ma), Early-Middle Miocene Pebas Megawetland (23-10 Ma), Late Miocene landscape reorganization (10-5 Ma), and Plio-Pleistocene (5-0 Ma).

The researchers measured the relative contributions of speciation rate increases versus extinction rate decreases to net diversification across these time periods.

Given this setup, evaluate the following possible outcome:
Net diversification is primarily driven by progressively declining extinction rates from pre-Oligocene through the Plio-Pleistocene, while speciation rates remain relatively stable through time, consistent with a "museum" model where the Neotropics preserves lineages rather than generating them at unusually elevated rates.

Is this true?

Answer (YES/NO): NO